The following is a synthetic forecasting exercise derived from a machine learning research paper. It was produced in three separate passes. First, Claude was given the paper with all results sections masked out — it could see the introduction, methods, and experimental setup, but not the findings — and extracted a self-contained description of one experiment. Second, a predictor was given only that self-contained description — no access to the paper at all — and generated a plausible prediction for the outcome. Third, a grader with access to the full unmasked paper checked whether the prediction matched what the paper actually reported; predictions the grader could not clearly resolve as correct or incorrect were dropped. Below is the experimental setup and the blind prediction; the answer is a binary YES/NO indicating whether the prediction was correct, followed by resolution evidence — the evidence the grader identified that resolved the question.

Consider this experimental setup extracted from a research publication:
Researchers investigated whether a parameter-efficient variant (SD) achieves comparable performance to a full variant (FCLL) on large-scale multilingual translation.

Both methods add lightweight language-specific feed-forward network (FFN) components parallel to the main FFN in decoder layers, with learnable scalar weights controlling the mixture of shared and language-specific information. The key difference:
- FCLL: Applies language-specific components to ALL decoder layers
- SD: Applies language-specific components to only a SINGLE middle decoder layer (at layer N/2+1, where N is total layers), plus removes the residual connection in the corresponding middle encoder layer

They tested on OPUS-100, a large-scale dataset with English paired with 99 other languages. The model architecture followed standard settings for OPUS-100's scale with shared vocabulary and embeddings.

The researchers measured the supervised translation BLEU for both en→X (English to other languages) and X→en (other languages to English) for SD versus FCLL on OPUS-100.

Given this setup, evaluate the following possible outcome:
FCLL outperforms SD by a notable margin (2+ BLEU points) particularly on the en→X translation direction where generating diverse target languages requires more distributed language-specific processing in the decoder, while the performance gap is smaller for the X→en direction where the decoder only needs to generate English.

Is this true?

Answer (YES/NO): YES